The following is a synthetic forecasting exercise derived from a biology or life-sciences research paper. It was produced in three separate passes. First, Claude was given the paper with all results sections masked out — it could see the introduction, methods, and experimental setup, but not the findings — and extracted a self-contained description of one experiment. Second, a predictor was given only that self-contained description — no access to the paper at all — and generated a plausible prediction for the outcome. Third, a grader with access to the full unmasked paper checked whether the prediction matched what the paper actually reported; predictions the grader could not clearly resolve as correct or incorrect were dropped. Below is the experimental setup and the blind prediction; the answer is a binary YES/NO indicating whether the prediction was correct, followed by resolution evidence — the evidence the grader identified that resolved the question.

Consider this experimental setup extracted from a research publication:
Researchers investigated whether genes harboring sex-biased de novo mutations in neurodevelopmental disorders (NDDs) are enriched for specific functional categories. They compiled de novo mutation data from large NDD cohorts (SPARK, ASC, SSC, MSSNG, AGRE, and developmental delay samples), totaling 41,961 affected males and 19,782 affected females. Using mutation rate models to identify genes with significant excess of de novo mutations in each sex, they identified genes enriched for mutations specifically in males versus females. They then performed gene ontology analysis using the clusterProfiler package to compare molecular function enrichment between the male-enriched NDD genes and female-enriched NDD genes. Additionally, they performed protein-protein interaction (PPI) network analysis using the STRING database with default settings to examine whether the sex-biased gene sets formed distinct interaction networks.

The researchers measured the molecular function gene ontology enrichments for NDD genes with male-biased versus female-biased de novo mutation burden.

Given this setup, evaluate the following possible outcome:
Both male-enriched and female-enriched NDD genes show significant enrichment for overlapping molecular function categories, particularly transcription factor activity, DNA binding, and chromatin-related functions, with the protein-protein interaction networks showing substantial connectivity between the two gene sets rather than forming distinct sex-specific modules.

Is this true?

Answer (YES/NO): NO